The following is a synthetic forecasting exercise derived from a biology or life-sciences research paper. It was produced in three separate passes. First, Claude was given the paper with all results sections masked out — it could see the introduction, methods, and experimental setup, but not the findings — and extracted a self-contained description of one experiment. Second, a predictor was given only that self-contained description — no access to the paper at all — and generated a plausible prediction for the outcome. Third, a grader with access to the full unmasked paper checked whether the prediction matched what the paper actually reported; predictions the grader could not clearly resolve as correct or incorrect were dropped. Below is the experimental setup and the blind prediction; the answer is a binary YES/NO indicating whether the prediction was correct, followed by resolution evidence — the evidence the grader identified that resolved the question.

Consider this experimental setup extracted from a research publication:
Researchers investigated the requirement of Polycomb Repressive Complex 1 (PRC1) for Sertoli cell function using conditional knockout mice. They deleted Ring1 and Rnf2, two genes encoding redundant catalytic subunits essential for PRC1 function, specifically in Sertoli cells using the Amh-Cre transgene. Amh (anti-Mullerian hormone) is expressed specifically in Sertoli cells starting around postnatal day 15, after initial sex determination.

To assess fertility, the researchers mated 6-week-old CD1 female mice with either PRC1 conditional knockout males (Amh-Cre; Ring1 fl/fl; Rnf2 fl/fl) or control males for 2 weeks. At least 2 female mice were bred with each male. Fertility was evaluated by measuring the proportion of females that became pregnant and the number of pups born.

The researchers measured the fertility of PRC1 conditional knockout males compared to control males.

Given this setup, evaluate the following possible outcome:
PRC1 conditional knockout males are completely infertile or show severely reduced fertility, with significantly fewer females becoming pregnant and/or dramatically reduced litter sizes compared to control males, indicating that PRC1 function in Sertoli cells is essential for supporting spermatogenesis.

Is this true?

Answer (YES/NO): NO